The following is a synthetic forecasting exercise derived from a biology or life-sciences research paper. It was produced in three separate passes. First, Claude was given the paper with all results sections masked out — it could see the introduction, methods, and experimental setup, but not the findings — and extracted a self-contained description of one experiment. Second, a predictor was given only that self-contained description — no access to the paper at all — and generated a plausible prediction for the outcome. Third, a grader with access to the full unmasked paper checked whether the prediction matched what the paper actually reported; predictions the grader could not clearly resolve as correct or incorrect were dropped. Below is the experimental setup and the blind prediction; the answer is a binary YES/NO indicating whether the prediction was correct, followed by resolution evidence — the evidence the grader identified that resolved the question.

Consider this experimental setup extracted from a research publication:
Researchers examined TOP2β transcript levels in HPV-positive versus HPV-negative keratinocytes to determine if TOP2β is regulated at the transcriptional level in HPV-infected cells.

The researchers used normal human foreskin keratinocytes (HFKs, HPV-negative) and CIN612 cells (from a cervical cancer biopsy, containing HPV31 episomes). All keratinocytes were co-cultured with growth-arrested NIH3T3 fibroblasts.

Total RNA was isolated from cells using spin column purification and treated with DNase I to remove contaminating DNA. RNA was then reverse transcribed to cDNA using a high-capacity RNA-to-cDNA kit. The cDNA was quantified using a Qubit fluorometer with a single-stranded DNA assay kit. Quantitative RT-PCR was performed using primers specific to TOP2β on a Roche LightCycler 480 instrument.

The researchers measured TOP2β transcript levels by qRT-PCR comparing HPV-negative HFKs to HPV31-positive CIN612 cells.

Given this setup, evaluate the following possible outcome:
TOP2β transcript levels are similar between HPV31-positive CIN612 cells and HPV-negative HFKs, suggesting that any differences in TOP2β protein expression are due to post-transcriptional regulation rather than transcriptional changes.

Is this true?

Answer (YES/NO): YES